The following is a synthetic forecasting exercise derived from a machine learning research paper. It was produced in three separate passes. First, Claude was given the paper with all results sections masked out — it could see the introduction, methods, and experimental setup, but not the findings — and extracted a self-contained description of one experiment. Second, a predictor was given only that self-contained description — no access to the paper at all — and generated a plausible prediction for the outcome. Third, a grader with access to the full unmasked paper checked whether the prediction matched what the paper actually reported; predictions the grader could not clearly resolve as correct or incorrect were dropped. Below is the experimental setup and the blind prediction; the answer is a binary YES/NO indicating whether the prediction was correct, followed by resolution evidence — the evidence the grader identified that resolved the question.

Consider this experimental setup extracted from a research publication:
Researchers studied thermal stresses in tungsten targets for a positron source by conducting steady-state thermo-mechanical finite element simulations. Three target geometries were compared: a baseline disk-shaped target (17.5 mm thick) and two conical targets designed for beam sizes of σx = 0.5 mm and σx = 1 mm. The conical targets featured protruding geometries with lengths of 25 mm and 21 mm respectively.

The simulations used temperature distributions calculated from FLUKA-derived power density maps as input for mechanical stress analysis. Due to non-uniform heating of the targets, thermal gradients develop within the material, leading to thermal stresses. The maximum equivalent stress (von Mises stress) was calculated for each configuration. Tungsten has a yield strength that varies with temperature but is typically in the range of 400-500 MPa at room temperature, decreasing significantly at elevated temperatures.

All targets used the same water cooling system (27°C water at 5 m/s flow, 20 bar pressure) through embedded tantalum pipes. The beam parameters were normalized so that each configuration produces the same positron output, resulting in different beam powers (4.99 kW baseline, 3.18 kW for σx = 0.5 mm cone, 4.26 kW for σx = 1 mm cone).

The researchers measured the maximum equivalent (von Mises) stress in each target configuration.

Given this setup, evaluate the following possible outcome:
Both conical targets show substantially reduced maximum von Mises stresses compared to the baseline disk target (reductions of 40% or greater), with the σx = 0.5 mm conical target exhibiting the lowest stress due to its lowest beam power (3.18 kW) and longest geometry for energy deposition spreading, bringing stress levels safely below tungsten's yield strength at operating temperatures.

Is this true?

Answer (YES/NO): NO